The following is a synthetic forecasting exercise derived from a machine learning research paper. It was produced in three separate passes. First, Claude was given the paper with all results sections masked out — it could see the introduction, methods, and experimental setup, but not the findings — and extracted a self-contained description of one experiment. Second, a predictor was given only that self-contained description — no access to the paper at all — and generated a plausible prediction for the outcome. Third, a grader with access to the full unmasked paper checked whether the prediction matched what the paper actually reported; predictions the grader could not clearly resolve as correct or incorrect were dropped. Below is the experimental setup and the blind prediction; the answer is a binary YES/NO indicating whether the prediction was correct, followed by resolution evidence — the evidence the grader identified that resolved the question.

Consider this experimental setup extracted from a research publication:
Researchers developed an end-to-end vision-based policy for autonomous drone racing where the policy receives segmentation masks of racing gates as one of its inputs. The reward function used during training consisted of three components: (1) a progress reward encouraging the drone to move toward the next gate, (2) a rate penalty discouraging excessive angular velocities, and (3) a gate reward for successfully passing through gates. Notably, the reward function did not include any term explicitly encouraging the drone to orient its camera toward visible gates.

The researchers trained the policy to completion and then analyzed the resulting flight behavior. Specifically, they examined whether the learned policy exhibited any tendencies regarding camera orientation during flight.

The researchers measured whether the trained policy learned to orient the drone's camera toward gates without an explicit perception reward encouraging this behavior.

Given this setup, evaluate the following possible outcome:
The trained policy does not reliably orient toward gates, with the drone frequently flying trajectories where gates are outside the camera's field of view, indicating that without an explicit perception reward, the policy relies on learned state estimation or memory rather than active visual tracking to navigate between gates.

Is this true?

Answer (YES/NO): NO